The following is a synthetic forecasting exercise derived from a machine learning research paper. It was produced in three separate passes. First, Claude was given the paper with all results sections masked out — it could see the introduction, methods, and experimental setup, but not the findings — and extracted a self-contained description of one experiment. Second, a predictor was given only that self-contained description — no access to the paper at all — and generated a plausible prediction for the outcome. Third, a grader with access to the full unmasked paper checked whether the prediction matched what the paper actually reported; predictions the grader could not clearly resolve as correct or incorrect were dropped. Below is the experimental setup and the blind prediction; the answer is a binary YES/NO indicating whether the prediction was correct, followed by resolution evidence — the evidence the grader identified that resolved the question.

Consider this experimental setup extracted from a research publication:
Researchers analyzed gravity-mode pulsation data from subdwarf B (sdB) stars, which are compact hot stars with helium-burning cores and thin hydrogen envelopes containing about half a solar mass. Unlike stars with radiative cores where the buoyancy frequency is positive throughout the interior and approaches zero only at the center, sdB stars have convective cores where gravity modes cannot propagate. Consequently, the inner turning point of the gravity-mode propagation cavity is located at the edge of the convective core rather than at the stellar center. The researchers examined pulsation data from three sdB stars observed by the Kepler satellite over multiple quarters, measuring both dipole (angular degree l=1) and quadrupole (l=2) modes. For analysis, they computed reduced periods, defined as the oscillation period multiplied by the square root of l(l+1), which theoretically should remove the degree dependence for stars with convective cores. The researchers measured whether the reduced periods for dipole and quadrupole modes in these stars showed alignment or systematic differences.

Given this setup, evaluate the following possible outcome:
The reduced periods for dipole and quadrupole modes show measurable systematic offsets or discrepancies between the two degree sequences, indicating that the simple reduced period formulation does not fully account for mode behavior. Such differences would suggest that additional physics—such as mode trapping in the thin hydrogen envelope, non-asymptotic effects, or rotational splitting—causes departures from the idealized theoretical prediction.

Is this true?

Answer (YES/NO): NO